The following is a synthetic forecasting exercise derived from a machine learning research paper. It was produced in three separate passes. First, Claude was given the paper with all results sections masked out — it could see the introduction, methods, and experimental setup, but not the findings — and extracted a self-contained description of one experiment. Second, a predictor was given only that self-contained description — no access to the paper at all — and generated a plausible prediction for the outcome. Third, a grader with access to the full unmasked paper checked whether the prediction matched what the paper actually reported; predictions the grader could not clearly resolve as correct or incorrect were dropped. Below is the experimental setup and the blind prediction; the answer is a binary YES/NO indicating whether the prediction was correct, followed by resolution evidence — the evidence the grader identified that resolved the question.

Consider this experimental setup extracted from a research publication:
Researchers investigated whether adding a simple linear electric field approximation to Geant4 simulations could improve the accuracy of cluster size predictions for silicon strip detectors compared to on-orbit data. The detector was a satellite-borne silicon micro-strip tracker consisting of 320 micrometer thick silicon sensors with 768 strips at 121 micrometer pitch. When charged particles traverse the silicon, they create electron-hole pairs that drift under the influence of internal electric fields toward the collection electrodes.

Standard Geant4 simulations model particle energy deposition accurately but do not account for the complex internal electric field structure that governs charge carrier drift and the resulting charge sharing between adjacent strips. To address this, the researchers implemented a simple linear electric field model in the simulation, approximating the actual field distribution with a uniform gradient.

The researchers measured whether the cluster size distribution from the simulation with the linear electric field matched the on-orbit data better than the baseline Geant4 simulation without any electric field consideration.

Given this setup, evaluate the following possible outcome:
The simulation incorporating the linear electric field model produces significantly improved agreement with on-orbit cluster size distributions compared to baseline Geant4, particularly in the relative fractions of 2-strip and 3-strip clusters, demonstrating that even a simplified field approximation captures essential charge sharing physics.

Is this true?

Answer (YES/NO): NO